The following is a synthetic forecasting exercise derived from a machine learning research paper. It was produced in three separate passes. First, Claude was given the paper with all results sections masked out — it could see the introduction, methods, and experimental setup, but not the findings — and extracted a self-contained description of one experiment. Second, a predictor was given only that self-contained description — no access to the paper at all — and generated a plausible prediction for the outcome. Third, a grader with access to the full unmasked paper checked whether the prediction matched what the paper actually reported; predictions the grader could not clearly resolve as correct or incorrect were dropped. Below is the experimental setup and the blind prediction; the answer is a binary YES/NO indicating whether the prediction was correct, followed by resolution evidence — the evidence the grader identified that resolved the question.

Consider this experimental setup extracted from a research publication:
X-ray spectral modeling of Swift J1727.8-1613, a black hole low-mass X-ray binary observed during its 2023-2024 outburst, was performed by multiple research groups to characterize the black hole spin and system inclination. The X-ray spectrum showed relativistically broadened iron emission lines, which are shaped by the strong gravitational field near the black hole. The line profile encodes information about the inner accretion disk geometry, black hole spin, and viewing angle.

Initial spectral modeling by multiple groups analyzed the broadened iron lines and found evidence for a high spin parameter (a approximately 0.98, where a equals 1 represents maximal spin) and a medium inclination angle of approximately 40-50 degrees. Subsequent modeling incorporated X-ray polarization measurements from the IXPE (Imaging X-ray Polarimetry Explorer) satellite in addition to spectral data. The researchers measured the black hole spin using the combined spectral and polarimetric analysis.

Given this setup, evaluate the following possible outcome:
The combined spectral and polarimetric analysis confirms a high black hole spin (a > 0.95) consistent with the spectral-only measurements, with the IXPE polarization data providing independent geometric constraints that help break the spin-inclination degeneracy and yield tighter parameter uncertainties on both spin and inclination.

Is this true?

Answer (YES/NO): NO